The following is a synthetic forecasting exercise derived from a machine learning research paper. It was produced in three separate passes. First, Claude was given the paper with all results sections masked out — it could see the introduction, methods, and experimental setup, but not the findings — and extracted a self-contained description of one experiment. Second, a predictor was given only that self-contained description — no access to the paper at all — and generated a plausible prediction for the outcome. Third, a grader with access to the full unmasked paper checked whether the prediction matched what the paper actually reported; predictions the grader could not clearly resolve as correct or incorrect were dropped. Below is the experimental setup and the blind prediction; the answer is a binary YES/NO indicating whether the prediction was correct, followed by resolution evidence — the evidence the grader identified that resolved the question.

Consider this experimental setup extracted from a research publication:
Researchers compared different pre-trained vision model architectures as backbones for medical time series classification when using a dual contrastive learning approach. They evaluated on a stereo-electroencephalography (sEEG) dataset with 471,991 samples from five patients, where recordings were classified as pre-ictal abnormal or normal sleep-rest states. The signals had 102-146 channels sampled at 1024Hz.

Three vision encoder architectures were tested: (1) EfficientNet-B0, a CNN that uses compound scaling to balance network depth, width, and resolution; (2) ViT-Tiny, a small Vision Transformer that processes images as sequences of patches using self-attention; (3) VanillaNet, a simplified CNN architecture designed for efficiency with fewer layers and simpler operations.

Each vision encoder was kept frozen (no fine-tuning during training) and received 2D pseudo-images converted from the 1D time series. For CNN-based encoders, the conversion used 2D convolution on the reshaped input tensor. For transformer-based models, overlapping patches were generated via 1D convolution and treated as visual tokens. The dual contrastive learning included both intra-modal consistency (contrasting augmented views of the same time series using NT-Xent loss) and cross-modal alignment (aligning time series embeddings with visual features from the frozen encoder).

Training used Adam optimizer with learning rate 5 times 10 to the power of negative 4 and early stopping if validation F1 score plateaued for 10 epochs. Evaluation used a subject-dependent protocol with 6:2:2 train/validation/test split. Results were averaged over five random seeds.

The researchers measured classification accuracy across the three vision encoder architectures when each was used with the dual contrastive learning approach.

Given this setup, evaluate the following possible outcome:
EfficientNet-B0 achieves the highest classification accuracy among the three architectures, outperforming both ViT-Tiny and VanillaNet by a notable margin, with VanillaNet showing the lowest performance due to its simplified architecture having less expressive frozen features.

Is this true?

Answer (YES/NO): NO